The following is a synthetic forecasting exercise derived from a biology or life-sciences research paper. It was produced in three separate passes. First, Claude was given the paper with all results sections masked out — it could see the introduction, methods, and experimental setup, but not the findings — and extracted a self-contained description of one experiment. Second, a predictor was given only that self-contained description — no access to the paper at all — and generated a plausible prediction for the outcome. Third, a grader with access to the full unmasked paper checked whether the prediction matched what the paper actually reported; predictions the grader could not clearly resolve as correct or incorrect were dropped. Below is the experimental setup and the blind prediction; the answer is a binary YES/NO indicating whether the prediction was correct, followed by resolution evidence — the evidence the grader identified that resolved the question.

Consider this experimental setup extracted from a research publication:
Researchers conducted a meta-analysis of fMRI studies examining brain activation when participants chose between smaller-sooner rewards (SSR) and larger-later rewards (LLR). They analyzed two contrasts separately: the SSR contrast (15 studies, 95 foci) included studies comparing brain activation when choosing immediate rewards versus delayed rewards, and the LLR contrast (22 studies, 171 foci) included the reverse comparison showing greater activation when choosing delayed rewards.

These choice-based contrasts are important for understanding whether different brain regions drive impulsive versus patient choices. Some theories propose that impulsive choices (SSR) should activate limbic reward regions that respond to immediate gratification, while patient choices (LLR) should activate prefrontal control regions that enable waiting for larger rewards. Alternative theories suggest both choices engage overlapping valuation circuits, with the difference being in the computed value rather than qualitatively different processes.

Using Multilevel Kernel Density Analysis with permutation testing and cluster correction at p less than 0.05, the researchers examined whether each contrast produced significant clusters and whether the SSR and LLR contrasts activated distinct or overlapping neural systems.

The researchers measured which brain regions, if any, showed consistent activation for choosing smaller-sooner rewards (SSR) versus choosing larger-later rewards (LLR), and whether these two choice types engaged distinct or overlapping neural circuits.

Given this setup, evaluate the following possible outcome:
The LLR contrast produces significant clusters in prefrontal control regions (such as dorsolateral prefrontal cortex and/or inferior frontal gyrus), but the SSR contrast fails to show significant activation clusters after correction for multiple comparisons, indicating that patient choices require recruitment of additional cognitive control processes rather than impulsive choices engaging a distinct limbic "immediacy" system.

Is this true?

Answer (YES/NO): NO